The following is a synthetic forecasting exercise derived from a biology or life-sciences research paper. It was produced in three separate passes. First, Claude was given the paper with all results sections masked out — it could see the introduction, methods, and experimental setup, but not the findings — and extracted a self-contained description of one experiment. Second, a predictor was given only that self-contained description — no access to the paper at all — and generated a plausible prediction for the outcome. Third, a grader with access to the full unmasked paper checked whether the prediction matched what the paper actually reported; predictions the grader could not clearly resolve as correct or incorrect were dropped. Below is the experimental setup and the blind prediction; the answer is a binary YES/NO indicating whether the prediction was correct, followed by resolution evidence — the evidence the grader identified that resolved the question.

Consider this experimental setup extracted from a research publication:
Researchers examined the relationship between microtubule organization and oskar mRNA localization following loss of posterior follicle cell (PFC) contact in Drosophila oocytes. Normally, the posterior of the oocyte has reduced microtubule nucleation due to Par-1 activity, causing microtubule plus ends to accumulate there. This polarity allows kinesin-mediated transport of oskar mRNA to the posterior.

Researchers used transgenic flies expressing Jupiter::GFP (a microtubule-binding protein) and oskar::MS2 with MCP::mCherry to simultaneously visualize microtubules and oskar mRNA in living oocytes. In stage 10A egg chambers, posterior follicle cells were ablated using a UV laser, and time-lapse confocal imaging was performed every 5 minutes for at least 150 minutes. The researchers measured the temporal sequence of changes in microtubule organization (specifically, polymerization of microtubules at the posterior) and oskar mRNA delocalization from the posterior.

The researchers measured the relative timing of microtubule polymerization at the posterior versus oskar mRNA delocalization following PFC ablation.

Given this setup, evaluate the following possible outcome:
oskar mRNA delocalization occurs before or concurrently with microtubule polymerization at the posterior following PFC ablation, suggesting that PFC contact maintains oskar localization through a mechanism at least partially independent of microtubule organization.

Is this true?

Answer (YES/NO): YES